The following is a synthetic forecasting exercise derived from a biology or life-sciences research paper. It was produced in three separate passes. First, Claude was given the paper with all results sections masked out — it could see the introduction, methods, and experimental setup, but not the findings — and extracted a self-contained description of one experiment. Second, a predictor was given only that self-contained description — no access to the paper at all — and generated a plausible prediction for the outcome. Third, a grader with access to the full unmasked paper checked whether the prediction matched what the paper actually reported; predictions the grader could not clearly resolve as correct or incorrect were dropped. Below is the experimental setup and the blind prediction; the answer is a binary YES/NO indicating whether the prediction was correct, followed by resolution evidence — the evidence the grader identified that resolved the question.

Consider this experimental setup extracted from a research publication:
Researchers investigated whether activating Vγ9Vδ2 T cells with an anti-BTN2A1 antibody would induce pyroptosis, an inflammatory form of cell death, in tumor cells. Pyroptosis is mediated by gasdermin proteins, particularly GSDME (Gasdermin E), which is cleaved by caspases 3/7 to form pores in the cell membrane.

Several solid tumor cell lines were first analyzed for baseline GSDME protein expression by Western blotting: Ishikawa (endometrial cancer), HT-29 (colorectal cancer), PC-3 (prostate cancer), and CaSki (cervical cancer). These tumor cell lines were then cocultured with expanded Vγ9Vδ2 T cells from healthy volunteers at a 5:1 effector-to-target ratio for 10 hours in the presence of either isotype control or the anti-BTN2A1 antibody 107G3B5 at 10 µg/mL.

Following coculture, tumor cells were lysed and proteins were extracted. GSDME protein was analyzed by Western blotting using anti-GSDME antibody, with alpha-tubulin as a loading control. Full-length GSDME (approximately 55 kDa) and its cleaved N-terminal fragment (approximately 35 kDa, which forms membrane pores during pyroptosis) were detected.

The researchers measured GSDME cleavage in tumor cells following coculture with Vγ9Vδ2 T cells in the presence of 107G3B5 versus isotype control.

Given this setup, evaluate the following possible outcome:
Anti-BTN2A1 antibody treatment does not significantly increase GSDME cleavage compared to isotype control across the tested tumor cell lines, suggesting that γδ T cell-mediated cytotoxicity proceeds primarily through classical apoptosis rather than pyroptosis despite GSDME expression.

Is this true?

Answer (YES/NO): NO